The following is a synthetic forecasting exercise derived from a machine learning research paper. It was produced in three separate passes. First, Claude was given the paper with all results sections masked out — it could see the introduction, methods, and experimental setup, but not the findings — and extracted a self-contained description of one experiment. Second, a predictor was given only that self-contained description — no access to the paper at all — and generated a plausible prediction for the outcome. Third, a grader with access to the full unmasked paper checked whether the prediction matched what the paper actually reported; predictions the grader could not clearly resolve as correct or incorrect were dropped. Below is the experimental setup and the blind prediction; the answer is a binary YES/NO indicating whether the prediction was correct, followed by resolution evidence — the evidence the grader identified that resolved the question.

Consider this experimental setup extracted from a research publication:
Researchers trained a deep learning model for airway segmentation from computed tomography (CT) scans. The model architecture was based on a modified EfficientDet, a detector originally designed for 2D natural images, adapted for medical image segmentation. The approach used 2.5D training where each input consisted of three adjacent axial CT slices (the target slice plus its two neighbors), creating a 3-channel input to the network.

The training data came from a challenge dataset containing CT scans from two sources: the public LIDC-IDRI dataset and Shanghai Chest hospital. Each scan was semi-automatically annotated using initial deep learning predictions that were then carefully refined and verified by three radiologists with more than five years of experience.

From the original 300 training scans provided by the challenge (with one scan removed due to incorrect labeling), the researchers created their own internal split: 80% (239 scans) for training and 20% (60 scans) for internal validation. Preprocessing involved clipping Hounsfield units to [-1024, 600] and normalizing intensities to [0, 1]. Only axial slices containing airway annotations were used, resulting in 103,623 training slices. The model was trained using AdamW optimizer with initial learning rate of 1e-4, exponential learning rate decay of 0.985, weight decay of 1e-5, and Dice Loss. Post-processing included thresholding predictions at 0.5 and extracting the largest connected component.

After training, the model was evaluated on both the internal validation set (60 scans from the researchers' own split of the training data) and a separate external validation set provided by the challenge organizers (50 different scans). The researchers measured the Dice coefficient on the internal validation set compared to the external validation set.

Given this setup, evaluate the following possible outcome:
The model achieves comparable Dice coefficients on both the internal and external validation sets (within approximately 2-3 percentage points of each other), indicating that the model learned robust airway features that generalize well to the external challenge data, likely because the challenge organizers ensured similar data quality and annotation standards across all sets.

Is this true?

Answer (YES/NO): NO